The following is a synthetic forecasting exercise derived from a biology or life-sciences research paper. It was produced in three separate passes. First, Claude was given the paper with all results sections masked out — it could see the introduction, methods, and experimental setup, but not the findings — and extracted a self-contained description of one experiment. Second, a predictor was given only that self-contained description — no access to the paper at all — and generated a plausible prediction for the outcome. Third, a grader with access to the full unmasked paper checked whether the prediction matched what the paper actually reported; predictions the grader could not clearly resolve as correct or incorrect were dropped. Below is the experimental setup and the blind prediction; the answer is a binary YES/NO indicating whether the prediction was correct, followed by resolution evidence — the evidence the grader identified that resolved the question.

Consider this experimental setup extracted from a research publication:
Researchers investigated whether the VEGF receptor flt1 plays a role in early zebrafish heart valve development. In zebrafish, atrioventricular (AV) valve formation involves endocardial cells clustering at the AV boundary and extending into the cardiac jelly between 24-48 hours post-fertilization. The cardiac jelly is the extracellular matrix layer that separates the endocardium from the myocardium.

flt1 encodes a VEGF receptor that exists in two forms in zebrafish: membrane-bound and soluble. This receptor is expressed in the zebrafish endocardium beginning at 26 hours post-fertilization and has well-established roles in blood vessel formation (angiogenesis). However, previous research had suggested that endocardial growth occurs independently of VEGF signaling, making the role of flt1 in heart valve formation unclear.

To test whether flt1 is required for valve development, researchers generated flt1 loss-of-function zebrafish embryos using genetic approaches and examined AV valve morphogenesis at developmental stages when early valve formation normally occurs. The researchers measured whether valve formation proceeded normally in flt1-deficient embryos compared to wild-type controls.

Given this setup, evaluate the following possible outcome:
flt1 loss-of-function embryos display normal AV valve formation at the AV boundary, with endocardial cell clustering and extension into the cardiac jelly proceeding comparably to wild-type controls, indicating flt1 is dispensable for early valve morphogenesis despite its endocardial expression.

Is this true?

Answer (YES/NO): NO